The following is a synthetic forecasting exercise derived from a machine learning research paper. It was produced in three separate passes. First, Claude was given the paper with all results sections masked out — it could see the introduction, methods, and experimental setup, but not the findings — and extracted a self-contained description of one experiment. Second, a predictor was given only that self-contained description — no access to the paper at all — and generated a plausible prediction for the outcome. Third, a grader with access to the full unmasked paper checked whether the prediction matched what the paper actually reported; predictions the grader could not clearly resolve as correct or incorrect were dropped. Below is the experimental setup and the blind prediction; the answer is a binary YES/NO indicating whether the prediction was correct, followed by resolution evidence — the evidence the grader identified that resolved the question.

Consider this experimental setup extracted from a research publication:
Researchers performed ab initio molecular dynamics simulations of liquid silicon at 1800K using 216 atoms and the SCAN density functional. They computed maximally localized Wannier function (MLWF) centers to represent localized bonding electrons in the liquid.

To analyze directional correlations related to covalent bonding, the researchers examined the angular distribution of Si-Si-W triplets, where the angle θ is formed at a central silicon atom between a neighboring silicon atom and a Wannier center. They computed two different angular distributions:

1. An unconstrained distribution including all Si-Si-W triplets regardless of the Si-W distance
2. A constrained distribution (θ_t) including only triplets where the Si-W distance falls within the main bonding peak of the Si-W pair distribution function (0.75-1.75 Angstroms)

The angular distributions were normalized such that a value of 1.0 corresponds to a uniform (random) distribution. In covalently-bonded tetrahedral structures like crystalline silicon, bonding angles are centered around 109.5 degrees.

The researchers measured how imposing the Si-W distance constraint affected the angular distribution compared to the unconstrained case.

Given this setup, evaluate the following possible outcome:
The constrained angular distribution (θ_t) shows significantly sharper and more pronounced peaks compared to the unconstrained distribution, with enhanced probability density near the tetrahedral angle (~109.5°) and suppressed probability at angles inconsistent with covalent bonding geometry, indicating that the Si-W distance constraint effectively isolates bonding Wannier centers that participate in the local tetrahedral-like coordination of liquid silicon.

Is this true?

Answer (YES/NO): NO